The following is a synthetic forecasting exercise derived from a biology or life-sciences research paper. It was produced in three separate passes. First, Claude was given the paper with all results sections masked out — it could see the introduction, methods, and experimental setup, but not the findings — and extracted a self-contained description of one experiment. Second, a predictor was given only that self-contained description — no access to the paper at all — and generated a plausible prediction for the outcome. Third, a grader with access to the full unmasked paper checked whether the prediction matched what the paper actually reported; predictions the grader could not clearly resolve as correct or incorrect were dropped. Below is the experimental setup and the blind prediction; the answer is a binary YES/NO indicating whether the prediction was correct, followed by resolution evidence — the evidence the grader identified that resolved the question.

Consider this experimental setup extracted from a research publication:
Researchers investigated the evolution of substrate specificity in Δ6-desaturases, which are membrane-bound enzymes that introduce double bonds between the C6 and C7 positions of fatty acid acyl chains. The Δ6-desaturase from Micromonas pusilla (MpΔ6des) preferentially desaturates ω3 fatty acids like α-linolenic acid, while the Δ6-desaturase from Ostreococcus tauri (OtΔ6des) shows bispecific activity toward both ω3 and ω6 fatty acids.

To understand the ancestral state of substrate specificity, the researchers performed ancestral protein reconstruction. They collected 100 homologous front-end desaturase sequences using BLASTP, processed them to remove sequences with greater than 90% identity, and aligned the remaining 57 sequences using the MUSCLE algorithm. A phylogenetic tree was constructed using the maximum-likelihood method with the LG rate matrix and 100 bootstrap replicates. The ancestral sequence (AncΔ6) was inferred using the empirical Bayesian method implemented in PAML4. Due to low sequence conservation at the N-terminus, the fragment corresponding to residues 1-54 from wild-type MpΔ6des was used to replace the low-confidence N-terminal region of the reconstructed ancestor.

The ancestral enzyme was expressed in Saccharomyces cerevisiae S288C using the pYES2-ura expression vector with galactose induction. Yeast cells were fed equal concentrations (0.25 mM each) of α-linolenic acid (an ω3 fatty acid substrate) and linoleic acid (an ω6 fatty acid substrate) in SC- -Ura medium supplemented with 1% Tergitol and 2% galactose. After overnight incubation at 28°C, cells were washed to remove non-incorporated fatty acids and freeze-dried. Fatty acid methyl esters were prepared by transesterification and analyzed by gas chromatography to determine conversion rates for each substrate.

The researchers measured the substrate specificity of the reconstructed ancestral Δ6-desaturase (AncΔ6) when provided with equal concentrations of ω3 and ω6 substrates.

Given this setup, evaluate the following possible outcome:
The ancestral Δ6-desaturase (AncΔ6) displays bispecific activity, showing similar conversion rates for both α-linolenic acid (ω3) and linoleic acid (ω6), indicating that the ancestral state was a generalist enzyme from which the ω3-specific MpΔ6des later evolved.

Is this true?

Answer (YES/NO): NO